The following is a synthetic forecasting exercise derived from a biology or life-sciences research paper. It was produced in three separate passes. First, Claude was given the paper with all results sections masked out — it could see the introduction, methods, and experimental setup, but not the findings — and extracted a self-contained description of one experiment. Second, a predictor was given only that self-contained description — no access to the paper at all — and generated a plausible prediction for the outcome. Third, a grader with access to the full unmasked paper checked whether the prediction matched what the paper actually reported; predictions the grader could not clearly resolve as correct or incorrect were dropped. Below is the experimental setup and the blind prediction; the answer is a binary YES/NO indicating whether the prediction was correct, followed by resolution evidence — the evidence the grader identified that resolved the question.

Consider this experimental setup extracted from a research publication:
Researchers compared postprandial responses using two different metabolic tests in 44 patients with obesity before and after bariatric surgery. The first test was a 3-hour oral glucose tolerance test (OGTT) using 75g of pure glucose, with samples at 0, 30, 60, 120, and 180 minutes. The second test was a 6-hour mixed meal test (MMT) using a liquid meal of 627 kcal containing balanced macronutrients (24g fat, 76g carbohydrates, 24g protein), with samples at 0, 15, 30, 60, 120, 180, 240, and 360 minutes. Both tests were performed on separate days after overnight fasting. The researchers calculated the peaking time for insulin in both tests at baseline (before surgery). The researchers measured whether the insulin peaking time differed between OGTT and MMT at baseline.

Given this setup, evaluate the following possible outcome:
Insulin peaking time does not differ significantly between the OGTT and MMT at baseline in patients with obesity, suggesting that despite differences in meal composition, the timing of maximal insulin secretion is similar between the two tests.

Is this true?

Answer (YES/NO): YES